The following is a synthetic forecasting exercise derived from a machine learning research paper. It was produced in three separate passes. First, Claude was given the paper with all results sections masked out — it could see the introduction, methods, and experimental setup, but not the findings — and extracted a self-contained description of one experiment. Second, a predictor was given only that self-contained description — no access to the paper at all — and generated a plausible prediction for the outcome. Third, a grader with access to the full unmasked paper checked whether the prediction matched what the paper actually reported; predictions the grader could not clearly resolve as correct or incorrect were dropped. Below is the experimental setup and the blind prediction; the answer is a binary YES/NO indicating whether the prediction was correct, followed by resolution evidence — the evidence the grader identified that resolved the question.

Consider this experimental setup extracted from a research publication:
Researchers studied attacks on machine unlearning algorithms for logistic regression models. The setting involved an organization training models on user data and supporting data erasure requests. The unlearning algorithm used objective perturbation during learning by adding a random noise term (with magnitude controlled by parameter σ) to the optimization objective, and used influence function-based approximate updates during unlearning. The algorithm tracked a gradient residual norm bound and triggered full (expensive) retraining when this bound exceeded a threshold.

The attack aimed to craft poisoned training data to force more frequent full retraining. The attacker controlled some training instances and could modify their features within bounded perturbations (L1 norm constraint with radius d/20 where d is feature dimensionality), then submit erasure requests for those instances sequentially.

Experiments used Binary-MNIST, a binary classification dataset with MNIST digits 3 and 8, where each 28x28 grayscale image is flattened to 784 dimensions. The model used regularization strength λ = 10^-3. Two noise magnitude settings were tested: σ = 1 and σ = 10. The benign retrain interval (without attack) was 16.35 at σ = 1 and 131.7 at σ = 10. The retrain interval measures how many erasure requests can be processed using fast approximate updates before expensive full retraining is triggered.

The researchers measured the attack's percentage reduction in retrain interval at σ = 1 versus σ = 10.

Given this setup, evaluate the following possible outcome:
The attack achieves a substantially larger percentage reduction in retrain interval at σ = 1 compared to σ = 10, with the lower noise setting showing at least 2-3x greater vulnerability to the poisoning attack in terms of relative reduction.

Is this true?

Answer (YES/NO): NO